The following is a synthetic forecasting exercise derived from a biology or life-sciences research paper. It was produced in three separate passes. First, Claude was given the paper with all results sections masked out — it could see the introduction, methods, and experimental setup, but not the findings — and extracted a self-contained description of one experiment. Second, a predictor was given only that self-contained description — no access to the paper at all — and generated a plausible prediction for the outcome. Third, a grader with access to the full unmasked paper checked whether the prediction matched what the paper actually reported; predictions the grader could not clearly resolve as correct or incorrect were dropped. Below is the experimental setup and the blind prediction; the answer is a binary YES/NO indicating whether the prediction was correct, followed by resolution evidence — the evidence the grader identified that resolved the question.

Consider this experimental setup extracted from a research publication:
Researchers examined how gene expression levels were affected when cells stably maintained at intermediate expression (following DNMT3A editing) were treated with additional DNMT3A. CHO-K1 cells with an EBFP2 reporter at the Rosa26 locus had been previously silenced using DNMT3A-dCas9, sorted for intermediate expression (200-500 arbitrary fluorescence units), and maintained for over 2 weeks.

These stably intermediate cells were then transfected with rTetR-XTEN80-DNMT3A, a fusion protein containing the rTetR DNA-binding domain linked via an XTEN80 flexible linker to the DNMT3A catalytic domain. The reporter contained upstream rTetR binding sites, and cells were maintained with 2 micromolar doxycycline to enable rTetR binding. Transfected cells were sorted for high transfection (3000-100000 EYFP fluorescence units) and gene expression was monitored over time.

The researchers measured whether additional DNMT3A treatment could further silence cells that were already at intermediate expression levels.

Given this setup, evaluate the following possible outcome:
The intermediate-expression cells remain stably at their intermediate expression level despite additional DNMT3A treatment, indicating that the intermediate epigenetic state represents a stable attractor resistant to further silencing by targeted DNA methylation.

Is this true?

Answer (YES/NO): NO